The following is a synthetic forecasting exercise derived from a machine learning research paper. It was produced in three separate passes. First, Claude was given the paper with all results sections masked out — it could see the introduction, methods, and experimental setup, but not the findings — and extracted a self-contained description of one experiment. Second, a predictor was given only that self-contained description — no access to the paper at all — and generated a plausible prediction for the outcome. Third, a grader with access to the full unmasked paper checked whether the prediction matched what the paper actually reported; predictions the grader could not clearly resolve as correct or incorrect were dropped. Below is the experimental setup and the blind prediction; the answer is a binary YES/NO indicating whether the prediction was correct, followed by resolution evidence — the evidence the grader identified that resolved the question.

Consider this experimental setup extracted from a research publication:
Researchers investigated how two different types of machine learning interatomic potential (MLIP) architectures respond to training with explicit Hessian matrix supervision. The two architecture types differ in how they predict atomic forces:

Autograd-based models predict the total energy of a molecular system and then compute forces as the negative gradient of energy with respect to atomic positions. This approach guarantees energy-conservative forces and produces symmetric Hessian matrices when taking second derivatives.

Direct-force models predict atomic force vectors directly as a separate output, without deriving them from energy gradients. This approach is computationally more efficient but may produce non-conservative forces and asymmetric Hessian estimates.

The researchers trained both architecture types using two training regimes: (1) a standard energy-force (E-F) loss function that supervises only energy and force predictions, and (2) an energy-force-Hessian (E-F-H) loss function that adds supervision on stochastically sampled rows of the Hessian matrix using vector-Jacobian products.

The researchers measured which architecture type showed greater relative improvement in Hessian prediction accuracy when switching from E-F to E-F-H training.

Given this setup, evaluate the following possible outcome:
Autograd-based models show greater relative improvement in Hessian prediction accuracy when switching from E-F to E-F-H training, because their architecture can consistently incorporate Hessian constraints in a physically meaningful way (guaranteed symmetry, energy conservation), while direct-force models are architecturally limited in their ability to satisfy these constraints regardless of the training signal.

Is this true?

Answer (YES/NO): NO